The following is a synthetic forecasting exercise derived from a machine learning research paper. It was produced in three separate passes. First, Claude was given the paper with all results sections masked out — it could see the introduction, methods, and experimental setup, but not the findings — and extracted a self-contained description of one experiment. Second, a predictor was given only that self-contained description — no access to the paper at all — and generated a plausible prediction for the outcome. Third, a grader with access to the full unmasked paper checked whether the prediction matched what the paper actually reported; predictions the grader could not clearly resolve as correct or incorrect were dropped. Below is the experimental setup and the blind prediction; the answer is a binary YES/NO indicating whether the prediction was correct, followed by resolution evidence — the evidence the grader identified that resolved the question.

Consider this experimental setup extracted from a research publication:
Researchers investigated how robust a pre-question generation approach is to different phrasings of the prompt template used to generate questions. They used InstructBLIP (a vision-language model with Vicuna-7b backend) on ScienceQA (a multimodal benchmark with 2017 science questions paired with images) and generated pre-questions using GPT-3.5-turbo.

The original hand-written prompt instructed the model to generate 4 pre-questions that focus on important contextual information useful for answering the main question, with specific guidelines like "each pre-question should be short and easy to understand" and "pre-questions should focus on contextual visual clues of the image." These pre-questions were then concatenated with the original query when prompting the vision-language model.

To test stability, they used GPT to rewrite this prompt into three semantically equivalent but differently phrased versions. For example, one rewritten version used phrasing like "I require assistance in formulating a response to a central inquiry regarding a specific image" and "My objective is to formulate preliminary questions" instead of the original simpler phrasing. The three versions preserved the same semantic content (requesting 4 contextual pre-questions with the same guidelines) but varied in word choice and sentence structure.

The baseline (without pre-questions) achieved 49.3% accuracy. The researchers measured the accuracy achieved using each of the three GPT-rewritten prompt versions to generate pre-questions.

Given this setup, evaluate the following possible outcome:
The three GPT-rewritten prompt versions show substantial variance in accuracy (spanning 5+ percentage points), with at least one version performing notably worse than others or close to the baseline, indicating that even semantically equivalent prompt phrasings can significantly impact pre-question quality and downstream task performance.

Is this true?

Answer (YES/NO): NO